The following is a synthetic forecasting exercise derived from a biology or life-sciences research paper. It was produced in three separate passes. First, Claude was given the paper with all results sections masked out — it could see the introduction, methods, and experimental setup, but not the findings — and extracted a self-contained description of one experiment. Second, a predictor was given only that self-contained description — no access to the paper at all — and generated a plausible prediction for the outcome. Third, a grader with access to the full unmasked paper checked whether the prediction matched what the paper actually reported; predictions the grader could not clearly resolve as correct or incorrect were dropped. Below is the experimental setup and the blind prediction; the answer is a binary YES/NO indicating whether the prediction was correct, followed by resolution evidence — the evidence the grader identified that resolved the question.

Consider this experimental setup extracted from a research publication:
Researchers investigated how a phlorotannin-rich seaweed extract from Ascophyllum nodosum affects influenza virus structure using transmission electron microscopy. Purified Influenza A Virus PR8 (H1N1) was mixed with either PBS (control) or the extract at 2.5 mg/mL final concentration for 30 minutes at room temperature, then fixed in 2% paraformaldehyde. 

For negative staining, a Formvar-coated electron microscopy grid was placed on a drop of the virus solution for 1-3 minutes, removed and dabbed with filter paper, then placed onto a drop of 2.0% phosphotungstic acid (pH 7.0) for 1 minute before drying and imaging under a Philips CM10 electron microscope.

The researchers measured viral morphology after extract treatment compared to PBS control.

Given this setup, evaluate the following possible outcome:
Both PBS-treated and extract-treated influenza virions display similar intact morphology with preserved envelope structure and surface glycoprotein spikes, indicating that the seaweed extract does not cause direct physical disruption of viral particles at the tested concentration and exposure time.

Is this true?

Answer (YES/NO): NO